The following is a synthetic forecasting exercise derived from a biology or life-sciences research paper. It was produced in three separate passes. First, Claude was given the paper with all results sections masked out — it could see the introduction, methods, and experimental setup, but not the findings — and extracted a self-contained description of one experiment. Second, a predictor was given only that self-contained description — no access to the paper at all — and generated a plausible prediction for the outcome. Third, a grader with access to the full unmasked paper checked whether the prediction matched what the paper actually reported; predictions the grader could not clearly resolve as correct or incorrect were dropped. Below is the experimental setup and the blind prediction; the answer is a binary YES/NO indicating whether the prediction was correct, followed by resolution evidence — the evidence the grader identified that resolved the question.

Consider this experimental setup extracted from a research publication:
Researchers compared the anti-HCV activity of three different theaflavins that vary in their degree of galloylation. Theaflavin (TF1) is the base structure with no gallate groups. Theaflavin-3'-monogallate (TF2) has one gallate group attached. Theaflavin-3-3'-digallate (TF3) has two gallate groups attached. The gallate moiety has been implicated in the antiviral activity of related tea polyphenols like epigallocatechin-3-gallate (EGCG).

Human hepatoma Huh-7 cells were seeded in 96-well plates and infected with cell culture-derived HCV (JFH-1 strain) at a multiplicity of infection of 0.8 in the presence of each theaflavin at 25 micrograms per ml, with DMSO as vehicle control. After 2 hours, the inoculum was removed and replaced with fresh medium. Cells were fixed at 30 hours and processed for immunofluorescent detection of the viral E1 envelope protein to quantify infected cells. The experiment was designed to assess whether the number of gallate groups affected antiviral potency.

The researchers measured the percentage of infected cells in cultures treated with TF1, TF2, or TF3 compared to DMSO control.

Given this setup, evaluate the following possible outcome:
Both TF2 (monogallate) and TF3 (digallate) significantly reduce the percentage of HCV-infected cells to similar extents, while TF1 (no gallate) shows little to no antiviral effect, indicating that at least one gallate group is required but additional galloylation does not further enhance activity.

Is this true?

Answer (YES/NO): NO